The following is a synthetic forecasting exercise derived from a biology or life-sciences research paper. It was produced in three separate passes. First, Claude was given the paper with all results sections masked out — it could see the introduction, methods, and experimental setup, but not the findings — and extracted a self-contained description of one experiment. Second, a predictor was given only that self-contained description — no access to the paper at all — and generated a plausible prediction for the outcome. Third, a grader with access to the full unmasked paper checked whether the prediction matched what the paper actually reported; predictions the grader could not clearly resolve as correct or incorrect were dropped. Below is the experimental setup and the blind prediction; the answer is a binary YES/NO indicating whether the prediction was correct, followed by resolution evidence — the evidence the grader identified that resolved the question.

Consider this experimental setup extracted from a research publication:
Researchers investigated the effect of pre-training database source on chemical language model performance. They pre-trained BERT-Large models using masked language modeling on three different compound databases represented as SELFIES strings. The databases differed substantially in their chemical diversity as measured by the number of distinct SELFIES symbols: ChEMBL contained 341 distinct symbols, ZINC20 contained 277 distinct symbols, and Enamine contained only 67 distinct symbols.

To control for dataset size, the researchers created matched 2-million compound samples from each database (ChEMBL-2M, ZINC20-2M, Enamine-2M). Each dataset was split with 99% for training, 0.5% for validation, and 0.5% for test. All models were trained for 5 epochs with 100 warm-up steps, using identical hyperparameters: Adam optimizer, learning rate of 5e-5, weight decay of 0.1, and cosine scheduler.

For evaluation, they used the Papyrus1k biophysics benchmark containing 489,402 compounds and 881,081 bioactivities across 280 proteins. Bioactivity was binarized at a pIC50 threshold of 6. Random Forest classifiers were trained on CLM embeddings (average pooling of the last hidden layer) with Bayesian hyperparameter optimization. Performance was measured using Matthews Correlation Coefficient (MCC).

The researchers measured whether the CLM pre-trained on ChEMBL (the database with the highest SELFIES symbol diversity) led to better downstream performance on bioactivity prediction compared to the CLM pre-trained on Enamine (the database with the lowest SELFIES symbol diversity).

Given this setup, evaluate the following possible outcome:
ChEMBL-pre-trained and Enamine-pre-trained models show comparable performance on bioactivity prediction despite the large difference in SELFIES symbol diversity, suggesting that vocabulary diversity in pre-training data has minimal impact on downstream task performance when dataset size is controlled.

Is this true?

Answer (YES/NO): YES